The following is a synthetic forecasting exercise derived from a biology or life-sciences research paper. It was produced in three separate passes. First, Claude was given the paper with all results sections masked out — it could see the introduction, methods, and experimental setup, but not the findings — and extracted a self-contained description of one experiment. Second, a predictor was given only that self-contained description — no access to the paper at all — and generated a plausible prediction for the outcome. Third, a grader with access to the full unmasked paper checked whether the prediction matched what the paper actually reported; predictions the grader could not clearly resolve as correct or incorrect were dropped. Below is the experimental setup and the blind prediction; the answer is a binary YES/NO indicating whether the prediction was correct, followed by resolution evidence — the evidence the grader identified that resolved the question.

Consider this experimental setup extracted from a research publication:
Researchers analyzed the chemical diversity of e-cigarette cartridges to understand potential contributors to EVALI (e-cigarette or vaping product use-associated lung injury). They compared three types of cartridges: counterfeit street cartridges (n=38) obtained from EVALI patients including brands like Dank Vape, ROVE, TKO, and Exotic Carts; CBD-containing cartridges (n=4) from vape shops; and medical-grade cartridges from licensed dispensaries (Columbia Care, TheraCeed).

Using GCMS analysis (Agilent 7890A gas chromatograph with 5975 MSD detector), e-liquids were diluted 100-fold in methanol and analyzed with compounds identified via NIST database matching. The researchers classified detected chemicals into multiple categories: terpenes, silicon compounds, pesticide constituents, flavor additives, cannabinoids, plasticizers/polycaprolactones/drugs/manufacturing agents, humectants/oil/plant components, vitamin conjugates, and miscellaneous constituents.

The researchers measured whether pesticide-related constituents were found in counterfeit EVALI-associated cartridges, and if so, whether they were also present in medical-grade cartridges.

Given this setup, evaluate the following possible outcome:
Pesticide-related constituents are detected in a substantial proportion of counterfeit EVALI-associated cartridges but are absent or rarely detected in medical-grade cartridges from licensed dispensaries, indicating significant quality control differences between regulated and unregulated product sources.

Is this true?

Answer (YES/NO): YES